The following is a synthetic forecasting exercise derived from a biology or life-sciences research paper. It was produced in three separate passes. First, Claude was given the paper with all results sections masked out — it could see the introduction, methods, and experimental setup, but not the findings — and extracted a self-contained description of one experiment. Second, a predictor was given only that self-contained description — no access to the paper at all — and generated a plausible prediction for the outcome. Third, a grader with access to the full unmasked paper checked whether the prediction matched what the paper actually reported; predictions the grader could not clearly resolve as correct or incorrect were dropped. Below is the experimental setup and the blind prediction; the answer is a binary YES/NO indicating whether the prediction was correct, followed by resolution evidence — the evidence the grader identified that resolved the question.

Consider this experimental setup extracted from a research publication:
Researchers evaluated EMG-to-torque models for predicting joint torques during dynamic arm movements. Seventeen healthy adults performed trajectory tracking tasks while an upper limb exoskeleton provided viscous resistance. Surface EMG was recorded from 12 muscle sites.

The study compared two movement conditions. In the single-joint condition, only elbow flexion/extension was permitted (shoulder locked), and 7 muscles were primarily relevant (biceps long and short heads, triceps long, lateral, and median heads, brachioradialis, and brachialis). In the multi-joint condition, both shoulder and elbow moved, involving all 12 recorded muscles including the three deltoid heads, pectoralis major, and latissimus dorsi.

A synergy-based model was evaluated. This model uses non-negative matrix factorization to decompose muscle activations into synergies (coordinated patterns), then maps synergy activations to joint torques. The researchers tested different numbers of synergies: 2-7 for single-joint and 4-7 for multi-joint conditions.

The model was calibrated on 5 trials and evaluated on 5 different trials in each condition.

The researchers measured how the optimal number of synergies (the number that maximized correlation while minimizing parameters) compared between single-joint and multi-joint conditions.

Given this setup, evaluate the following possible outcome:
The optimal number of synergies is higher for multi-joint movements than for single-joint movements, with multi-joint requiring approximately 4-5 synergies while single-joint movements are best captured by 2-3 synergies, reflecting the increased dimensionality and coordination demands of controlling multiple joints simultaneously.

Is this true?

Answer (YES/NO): NO